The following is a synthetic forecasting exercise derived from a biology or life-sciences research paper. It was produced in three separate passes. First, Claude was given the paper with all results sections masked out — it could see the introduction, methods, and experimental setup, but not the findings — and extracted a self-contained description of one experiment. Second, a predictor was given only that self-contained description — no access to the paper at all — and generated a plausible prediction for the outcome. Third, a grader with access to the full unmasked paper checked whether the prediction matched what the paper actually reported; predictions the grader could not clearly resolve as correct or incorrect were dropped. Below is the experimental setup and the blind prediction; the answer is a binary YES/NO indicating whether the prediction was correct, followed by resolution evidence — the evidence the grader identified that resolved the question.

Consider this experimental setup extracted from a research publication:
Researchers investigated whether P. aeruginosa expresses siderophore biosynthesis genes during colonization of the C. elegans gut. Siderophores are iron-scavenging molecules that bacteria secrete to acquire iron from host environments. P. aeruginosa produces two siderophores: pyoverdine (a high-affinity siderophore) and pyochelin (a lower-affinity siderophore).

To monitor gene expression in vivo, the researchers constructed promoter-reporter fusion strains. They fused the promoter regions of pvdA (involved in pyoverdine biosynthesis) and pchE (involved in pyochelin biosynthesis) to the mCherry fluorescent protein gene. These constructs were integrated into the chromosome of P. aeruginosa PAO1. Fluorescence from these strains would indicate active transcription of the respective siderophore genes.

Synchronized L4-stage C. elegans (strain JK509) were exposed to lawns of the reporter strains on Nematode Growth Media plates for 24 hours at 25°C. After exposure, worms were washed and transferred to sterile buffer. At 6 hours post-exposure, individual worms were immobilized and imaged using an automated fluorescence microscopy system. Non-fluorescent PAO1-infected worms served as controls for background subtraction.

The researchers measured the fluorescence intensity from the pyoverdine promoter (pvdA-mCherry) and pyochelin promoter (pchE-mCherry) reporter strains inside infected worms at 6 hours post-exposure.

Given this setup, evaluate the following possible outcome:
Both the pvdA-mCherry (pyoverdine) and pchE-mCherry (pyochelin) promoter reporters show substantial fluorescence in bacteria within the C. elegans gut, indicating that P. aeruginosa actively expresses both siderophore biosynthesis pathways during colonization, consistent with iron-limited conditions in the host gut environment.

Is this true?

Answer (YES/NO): NO